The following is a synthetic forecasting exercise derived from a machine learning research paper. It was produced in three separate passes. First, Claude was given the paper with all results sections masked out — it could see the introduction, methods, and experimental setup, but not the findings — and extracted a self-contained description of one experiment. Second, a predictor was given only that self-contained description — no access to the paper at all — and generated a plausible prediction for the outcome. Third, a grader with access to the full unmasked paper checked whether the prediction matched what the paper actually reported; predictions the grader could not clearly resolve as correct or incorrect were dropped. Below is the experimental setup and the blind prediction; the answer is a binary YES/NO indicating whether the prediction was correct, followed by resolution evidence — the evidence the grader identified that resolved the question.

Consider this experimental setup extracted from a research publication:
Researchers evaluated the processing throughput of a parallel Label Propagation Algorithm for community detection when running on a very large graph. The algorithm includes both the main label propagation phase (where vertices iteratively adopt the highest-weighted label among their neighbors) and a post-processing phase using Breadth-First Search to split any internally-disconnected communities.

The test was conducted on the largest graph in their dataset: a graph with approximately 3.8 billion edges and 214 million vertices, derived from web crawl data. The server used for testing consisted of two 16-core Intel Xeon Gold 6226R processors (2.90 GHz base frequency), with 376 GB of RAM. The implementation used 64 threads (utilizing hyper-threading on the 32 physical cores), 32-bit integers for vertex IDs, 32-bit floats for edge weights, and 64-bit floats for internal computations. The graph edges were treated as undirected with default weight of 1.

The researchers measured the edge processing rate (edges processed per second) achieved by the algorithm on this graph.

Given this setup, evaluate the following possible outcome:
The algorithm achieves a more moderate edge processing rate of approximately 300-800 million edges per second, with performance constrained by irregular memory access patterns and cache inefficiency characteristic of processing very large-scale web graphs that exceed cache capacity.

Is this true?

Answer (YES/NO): NO